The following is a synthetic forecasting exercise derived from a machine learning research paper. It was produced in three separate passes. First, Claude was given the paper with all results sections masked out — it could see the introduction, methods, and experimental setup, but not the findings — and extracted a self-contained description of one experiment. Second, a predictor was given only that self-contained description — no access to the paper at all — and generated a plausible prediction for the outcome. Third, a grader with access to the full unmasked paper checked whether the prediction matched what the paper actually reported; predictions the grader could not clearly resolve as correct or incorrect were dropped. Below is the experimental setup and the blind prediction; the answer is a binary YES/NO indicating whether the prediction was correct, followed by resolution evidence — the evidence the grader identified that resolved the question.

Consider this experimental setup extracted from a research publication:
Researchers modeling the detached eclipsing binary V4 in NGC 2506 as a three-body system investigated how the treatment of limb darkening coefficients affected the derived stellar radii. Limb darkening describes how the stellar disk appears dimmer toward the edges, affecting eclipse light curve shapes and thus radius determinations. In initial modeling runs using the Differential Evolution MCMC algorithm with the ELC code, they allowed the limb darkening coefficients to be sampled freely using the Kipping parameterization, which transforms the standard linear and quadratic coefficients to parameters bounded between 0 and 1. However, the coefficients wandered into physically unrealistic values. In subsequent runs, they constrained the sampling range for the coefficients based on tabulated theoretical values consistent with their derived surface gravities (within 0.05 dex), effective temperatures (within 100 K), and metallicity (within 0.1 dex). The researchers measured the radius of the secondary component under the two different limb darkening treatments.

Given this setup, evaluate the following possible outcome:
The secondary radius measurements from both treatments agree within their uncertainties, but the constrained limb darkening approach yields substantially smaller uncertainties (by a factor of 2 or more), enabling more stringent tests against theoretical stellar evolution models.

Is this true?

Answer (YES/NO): NO